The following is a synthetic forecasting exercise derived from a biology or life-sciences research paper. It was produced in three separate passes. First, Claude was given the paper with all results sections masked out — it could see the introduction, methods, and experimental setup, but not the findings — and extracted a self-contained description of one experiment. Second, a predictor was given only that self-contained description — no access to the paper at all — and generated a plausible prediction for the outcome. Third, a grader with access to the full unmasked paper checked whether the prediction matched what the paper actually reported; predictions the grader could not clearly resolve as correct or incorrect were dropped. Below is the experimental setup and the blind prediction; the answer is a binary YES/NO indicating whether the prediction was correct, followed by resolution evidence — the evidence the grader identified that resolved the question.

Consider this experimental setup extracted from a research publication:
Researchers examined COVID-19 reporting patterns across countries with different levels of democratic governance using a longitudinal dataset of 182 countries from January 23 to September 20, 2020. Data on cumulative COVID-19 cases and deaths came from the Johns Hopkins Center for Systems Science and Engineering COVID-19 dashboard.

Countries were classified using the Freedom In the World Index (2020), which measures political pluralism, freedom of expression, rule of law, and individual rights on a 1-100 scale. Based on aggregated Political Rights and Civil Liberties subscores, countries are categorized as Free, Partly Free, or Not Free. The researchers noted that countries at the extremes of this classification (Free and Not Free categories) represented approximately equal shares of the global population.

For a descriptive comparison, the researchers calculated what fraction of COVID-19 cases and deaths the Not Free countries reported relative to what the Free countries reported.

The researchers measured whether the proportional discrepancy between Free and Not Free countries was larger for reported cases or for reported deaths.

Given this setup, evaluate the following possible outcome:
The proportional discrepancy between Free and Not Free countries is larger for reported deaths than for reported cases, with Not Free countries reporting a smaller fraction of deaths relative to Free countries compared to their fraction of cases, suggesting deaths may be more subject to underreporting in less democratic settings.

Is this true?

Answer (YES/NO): YES